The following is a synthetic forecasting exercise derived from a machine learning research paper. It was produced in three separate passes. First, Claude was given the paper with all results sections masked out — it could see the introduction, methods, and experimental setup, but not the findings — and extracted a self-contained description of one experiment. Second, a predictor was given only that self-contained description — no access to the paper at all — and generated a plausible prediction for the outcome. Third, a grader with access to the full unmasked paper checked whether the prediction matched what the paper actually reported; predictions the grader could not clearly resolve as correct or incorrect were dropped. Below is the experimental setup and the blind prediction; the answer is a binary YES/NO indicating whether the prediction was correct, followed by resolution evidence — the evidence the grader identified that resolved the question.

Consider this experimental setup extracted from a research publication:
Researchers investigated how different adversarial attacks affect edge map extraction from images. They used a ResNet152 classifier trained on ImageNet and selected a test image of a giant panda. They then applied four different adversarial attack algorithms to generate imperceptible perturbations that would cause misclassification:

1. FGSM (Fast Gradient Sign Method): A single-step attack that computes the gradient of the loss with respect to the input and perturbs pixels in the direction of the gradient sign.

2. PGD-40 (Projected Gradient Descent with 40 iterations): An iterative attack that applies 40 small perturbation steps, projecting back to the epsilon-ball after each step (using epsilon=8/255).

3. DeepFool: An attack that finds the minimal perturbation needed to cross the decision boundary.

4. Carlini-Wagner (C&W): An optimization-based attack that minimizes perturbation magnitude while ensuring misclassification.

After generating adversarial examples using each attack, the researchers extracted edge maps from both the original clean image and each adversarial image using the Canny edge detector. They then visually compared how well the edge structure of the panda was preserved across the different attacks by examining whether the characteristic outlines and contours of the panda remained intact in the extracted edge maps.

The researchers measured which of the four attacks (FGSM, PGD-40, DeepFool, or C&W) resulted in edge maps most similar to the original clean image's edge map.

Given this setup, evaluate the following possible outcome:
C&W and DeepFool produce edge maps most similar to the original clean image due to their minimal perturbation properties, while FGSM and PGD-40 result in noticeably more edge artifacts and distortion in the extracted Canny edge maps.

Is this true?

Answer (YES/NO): NO